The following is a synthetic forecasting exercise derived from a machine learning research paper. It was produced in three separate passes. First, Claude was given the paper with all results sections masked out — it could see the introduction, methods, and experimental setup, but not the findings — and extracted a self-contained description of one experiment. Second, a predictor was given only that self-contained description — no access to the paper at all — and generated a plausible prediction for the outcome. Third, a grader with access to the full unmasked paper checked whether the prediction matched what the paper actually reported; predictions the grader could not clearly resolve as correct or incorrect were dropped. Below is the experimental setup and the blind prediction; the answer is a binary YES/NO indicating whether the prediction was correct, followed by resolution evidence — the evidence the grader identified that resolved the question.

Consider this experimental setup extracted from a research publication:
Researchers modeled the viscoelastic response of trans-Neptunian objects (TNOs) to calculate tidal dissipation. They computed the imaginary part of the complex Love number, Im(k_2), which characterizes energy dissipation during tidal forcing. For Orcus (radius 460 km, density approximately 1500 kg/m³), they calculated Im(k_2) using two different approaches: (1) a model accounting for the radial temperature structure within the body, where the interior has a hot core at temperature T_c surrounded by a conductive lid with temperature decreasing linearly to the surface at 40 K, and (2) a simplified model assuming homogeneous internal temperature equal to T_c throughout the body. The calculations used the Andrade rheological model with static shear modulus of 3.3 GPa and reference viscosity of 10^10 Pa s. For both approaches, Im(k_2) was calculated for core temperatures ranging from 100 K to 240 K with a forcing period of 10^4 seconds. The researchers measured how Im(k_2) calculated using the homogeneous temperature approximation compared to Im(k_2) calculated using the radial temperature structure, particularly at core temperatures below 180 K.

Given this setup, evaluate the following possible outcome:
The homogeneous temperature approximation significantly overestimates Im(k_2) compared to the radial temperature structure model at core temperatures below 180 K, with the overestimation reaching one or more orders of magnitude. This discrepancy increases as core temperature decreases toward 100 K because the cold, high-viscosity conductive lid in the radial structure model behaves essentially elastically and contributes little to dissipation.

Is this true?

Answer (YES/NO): YES